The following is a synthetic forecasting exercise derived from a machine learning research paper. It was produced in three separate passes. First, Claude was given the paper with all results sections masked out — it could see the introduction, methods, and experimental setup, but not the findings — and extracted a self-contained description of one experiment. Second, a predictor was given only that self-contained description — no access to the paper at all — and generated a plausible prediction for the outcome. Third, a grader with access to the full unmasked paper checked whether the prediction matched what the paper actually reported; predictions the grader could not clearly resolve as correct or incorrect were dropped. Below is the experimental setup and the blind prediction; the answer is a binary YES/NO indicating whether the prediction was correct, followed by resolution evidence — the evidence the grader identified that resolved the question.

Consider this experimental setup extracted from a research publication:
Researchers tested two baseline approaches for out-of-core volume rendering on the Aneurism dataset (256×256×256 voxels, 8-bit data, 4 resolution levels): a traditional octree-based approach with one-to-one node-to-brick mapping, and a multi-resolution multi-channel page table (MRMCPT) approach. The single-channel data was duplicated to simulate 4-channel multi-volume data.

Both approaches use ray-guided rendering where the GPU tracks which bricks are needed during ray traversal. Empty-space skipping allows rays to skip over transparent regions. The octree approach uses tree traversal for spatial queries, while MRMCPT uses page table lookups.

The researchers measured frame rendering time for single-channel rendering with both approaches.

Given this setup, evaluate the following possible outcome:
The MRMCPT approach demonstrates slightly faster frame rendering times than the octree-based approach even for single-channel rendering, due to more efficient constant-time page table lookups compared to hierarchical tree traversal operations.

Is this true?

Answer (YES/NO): NO